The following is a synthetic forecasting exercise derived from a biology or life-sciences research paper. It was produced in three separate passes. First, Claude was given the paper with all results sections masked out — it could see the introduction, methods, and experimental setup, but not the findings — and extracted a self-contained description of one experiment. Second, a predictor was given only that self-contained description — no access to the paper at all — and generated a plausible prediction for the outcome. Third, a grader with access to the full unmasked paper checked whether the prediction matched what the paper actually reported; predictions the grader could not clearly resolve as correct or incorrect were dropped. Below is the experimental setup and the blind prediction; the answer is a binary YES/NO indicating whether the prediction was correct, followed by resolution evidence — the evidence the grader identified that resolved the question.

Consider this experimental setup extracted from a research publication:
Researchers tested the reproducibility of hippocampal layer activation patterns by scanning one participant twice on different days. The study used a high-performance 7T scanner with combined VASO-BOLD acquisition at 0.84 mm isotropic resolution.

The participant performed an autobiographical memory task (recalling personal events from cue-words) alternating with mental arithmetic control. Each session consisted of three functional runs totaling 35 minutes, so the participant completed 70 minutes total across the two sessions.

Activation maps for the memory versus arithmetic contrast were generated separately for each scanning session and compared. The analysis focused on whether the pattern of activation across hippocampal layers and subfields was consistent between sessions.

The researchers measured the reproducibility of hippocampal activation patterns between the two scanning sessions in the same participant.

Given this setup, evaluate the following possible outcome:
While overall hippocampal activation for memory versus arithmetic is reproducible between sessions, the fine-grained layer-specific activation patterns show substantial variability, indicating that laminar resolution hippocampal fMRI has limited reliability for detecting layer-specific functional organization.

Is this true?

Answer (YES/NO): NO